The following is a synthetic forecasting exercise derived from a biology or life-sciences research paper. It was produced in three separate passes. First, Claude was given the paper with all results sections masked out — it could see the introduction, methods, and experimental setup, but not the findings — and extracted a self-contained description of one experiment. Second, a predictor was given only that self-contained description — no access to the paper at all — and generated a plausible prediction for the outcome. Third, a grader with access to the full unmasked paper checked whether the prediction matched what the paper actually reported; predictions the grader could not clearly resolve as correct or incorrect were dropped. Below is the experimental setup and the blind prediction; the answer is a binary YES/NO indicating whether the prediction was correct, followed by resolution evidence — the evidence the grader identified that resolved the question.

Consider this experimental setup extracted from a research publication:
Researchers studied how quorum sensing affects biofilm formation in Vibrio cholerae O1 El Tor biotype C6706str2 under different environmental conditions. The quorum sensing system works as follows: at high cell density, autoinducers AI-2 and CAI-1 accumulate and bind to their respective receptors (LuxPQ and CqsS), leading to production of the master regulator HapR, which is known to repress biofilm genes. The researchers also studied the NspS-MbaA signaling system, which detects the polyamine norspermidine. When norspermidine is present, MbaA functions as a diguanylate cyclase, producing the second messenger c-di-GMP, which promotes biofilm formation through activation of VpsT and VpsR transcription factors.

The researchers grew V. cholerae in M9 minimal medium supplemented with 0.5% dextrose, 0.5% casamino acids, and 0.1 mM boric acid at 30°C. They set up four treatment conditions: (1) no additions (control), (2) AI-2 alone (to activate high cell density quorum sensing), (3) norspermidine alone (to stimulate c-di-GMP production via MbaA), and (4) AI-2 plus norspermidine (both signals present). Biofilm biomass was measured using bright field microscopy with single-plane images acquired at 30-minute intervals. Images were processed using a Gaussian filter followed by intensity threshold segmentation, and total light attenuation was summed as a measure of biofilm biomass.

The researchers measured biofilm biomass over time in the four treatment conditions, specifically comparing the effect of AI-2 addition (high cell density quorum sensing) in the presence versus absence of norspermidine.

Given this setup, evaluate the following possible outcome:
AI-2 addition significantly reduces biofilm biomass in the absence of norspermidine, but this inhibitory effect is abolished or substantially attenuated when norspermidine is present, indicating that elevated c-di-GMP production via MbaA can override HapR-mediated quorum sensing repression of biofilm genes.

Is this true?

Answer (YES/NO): NO